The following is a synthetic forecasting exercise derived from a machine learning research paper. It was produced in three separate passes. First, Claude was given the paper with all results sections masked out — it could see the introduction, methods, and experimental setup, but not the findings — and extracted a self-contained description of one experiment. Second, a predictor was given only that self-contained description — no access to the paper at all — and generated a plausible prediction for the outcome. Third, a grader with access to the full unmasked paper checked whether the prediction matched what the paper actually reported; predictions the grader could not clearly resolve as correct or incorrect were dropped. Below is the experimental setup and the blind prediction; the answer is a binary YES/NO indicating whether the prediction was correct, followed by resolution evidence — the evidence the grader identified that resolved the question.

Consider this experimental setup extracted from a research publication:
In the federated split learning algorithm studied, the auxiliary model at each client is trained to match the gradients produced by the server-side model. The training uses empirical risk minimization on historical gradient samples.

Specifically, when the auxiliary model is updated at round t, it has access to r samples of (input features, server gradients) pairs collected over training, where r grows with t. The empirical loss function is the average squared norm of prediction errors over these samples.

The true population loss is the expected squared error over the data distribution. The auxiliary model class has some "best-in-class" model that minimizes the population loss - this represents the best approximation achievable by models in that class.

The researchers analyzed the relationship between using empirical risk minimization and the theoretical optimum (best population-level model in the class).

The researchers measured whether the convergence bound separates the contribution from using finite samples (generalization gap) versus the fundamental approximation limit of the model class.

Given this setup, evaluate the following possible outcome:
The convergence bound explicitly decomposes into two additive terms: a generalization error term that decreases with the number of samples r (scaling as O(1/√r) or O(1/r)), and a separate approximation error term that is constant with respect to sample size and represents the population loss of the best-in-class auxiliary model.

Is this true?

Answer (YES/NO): YES